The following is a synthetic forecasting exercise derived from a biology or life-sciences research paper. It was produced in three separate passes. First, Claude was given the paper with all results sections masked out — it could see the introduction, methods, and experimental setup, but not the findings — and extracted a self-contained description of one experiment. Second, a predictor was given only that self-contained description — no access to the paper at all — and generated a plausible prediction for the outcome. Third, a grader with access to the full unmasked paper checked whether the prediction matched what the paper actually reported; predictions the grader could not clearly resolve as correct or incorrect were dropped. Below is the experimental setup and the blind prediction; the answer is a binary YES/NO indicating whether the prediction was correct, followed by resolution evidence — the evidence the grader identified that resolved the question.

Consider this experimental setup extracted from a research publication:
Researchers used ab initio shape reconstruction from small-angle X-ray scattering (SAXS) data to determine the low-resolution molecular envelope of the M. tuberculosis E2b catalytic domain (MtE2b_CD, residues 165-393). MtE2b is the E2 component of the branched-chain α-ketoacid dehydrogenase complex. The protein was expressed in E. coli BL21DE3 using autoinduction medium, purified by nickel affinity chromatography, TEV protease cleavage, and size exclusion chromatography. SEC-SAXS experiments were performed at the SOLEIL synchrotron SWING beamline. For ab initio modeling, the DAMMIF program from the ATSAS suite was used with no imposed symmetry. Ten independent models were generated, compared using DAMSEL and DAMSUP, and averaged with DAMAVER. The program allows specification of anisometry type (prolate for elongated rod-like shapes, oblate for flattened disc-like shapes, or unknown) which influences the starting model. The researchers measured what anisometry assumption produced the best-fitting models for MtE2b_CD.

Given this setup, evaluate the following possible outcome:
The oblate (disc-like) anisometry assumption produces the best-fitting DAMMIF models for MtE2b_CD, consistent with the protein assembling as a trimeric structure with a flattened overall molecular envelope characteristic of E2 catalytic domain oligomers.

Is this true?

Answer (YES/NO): NO